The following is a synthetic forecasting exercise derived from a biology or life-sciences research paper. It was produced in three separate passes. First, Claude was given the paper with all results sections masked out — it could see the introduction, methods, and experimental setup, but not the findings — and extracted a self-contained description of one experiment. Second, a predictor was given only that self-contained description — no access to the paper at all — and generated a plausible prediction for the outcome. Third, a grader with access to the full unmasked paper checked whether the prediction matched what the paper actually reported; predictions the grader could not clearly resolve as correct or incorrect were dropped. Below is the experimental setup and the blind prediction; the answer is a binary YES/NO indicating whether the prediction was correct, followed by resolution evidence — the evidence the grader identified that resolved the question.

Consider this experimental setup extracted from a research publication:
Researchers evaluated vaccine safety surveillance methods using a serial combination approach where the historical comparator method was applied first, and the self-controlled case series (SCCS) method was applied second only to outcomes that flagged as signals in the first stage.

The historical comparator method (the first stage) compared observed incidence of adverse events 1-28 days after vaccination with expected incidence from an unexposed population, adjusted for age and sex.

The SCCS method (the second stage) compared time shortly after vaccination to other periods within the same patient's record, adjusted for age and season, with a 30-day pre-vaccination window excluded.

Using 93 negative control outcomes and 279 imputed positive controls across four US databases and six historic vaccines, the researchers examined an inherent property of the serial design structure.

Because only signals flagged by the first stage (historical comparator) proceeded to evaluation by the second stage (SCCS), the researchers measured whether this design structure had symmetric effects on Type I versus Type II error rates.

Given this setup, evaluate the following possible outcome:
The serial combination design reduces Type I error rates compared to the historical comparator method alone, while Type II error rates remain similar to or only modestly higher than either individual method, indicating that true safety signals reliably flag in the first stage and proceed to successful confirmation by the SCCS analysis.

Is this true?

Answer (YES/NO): NO